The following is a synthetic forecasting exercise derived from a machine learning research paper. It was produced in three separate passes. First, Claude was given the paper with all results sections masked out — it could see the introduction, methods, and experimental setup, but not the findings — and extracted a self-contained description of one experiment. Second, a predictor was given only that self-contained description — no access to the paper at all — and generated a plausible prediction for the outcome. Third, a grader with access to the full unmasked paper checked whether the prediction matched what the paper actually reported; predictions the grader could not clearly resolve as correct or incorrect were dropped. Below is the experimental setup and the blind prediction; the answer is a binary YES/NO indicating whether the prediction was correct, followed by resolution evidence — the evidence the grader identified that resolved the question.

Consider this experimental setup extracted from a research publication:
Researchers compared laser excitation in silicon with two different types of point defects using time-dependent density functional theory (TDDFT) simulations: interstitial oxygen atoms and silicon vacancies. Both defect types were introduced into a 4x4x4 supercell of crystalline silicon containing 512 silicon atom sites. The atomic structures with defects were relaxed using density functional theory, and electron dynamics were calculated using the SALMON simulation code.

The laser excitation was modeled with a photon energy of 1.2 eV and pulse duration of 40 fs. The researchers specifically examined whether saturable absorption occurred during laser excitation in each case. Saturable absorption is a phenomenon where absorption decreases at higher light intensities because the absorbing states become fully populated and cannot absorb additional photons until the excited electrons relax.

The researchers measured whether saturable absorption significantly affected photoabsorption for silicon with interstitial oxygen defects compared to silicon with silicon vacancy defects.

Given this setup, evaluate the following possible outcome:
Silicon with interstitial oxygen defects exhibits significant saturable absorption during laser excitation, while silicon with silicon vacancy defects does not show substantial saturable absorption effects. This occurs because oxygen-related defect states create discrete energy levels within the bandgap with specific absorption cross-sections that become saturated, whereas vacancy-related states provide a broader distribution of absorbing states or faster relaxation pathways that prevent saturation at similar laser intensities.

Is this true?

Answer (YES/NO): NO